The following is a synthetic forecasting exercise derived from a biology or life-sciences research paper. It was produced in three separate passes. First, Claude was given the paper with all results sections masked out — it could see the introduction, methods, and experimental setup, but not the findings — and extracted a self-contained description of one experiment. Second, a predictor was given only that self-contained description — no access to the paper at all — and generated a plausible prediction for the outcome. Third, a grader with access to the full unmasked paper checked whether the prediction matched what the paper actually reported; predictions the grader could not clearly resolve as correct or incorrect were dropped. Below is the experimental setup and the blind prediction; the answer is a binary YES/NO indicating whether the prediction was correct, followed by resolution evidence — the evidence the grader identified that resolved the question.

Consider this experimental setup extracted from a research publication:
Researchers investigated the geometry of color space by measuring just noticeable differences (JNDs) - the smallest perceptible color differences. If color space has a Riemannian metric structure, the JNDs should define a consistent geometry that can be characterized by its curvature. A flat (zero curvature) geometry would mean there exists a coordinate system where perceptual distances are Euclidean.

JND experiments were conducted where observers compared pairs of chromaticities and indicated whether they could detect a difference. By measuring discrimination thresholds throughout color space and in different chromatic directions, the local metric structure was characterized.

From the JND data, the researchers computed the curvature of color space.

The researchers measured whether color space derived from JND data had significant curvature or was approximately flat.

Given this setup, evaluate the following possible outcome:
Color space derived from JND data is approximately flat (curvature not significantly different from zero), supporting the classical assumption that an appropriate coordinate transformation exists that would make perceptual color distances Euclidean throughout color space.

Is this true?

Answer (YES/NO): YES